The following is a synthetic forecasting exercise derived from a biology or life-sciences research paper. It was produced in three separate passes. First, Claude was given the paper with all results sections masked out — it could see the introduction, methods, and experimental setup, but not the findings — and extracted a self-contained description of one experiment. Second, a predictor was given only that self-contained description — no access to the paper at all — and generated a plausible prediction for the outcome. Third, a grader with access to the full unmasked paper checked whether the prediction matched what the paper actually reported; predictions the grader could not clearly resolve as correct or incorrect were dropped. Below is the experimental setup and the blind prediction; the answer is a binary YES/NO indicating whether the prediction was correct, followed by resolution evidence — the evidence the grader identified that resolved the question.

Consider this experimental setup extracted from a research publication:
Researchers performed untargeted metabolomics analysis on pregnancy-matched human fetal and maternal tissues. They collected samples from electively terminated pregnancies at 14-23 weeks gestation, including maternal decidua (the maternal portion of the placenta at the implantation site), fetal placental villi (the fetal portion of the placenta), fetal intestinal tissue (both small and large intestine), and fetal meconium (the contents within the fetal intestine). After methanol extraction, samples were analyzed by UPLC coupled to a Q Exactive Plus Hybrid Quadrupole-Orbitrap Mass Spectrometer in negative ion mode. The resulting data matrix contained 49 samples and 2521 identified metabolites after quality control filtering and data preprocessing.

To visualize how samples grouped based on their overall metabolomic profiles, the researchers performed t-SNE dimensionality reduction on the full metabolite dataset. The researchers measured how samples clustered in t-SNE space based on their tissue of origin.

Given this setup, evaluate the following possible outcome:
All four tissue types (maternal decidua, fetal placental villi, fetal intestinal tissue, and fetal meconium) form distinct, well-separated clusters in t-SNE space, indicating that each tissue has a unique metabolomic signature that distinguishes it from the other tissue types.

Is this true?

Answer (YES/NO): NO